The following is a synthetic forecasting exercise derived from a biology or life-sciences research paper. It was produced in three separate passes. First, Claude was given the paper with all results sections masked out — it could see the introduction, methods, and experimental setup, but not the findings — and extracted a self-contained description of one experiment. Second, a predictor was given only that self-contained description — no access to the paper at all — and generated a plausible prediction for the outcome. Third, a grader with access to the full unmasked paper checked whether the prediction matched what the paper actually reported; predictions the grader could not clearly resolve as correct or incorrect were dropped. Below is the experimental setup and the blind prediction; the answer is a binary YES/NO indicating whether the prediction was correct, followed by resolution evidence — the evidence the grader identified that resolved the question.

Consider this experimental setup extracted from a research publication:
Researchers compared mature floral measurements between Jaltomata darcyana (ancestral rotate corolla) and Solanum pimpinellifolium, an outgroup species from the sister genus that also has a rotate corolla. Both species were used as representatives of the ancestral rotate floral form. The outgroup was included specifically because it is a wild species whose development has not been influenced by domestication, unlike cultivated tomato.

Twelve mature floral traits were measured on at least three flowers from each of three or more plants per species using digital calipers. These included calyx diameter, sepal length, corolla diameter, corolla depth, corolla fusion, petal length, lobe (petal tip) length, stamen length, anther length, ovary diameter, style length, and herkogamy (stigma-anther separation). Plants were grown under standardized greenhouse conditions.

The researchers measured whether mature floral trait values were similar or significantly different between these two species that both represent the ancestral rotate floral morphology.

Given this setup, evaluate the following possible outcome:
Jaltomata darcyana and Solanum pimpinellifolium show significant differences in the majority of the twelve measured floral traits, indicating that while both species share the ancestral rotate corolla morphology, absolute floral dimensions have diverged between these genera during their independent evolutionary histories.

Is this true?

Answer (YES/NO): YES